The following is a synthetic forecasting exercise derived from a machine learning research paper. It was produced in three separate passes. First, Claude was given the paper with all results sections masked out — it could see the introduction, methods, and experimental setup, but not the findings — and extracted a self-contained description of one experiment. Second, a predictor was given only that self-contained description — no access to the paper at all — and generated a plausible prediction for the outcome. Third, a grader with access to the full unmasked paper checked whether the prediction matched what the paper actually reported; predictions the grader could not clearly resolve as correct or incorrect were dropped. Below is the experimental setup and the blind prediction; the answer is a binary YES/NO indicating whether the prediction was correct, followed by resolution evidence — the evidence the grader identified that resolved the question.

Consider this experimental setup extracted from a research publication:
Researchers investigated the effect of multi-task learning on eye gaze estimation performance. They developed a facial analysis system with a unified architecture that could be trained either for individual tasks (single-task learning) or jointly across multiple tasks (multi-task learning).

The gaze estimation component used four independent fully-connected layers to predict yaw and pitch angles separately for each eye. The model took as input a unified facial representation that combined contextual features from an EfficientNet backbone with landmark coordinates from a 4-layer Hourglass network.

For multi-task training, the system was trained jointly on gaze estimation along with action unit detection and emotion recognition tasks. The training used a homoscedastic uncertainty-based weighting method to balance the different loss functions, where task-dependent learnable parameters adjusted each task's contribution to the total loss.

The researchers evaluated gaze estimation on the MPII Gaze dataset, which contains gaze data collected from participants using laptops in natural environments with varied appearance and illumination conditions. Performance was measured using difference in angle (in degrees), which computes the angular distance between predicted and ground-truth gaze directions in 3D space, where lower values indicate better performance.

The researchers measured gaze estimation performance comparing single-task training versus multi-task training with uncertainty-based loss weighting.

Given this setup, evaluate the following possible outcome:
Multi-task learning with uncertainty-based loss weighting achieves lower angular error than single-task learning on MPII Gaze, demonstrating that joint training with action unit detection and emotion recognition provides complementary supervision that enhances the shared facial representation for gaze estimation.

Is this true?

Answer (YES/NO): YES